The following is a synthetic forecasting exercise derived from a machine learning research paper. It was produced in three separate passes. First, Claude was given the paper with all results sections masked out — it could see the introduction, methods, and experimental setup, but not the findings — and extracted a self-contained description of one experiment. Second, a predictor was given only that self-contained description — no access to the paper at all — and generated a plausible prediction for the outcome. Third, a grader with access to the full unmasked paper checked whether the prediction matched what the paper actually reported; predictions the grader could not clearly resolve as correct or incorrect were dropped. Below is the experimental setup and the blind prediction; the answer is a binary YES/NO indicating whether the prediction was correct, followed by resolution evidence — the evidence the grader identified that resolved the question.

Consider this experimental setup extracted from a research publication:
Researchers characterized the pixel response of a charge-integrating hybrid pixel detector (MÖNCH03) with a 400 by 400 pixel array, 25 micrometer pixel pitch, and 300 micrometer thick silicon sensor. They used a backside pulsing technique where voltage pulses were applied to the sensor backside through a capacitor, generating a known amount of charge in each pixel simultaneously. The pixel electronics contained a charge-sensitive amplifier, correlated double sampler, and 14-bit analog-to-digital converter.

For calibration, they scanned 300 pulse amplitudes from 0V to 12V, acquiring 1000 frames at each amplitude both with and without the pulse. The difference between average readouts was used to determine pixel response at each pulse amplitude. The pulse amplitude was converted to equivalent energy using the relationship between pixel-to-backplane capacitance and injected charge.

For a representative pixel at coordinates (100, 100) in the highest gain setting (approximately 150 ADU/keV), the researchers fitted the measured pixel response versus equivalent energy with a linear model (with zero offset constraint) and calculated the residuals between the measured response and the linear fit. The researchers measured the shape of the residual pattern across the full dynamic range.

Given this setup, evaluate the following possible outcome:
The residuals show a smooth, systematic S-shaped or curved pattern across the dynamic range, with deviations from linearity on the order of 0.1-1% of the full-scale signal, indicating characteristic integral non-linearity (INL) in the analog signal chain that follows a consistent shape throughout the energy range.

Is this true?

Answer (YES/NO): NO